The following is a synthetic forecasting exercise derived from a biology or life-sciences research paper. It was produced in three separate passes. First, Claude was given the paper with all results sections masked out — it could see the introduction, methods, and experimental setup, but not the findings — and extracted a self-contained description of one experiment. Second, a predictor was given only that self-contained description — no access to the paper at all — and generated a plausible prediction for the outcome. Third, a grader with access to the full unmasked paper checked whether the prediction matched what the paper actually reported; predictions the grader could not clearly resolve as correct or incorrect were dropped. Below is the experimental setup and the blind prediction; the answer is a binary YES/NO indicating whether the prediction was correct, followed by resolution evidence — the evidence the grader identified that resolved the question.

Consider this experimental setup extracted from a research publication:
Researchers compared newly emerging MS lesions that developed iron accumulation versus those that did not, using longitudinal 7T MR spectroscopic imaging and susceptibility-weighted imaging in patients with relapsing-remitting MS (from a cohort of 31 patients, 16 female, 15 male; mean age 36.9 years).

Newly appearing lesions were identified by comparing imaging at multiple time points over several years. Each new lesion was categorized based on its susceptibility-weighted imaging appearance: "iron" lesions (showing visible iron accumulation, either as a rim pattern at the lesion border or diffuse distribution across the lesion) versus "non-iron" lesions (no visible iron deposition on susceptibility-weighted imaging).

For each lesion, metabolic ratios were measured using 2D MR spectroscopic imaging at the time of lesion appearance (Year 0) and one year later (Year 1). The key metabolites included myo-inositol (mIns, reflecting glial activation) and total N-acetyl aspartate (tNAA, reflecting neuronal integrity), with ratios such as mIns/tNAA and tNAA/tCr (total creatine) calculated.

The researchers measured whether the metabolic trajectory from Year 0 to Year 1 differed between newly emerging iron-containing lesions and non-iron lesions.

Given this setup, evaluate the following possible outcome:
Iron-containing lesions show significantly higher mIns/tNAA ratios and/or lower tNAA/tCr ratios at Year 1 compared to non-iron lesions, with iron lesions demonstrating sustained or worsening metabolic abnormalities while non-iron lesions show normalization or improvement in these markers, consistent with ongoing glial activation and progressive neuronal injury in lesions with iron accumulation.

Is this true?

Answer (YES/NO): NO